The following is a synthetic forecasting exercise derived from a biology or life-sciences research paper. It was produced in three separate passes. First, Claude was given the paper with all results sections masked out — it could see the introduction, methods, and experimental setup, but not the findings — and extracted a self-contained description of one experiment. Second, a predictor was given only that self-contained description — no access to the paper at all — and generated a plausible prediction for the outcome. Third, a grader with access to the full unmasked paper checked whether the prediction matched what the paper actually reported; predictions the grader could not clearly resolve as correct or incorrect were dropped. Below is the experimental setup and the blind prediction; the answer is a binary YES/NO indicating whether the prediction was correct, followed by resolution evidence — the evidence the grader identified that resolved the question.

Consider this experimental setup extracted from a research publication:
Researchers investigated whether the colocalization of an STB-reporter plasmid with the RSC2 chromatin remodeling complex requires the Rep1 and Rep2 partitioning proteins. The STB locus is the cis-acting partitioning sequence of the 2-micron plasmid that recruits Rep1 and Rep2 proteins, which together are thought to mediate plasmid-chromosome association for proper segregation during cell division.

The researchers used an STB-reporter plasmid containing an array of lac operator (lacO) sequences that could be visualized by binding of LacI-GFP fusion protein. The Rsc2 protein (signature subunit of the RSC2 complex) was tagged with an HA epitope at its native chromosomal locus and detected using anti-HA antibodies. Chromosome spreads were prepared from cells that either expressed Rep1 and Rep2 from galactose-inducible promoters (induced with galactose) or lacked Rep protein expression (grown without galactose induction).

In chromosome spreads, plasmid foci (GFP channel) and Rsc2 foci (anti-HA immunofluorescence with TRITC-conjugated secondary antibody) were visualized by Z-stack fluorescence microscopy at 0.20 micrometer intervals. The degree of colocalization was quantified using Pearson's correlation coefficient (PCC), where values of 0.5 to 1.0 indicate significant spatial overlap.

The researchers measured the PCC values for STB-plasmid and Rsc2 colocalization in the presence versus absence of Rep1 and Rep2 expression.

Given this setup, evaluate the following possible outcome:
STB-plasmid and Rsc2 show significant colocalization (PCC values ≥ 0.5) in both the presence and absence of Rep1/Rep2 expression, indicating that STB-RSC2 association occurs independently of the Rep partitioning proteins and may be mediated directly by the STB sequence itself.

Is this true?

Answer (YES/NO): NO